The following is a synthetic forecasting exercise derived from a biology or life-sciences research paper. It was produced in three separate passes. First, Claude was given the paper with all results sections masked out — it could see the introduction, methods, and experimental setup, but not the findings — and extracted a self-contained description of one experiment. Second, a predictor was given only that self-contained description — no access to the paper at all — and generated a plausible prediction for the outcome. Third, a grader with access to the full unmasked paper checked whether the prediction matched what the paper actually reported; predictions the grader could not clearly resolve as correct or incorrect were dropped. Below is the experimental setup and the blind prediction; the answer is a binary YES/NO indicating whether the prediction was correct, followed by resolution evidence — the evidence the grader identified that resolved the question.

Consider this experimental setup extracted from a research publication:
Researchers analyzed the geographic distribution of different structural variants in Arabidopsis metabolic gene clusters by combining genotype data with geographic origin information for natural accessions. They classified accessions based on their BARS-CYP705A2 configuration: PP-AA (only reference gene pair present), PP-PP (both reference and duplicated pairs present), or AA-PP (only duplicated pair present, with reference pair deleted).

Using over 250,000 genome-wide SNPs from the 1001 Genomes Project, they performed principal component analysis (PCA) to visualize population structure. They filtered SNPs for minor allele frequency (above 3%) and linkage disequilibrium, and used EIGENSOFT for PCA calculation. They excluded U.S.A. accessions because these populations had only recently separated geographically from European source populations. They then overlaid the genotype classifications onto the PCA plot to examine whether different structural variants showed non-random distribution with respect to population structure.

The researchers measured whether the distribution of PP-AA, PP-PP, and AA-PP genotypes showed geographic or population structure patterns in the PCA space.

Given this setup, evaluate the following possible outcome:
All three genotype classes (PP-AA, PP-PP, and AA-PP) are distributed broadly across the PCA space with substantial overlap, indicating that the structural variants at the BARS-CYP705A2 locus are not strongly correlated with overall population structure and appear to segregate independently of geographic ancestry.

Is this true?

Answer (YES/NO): NO